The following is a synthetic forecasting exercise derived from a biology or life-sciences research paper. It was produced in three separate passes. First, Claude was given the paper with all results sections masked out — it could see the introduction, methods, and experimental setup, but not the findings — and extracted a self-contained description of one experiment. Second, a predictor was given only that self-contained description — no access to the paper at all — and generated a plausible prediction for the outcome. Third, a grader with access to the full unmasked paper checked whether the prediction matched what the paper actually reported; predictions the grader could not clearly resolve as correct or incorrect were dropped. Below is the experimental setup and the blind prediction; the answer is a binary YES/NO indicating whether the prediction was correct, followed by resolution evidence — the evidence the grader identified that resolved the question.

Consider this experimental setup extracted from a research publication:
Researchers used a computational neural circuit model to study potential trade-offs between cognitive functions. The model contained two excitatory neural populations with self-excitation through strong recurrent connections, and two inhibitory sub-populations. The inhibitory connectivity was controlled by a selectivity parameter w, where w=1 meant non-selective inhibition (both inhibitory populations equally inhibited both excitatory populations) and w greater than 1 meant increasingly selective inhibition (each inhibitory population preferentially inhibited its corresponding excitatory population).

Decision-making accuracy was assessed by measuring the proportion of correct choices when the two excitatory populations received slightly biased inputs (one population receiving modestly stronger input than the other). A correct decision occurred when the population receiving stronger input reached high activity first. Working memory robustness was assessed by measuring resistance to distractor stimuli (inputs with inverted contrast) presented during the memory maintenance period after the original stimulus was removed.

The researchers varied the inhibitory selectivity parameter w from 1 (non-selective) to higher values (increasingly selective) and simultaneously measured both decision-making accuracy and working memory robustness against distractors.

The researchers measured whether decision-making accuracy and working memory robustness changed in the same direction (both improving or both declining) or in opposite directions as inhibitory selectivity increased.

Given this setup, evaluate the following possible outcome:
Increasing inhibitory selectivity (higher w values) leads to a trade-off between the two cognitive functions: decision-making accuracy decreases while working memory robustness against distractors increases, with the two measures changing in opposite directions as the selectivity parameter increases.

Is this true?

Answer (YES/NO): NO